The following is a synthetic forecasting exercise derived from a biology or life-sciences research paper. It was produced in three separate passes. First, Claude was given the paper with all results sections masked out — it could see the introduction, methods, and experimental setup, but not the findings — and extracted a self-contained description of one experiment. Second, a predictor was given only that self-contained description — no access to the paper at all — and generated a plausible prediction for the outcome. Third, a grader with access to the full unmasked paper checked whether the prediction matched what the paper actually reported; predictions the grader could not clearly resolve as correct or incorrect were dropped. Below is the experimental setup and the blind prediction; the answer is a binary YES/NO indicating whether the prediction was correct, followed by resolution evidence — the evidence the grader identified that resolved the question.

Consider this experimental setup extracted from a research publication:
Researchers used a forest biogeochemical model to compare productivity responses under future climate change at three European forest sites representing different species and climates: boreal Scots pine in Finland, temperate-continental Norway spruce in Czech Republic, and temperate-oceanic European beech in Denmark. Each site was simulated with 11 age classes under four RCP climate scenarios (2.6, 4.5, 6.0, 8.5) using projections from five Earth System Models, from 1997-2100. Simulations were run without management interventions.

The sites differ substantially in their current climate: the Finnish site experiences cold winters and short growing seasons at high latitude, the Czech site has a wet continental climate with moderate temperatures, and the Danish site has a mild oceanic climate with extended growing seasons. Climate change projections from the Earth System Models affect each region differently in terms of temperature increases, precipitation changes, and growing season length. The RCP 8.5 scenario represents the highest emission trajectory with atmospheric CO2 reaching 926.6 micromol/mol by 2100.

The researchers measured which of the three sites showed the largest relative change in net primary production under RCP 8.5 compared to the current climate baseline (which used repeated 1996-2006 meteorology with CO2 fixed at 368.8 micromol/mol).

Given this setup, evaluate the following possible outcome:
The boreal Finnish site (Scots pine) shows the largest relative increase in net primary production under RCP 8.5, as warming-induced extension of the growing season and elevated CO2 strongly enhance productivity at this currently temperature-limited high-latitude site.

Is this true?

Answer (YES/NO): NO